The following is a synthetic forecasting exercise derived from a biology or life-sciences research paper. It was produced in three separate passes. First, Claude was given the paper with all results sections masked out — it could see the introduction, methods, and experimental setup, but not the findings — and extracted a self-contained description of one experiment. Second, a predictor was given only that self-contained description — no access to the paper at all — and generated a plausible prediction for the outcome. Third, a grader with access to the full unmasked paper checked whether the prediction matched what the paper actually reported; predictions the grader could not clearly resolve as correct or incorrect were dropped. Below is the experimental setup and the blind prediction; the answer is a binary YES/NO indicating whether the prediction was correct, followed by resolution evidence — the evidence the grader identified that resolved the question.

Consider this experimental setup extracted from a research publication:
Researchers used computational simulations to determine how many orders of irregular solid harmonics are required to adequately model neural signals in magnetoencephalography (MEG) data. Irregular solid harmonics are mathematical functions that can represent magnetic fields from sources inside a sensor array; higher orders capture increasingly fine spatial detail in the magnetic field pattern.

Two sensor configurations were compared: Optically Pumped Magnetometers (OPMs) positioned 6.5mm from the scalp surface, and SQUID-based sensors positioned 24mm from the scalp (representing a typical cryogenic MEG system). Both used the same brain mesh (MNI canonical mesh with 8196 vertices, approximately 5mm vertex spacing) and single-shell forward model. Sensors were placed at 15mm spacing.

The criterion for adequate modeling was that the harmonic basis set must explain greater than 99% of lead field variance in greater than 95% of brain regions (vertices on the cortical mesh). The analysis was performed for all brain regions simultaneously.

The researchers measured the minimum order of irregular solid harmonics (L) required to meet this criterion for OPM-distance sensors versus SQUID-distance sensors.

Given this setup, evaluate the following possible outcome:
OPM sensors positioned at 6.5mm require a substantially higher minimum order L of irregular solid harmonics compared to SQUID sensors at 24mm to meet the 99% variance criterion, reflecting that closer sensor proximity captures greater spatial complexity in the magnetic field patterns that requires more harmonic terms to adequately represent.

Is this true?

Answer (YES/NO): YES